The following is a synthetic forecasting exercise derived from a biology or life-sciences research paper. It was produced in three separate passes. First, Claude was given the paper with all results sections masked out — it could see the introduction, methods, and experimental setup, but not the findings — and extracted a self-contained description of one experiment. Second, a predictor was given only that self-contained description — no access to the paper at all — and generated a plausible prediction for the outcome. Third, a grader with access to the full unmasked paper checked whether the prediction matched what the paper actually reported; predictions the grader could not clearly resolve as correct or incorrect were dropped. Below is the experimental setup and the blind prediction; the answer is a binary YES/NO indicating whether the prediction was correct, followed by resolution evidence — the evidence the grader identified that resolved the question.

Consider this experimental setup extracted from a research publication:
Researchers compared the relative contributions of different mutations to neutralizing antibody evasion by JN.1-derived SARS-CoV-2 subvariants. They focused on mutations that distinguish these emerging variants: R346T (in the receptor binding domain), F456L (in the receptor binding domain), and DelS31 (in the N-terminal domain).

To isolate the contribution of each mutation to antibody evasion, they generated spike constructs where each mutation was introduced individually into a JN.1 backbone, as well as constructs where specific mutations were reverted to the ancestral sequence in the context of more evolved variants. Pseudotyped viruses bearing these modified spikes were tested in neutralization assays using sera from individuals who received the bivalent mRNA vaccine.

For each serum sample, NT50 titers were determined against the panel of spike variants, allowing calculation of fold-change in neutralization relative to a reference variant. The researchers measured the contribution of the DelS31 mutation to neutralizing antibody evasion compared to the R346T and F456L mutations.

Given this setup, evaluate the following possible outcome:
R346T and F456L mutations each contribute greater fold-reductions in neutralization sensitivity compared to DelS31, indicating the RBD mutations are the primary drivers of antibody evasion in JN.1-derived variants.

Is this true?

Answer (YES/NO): NO